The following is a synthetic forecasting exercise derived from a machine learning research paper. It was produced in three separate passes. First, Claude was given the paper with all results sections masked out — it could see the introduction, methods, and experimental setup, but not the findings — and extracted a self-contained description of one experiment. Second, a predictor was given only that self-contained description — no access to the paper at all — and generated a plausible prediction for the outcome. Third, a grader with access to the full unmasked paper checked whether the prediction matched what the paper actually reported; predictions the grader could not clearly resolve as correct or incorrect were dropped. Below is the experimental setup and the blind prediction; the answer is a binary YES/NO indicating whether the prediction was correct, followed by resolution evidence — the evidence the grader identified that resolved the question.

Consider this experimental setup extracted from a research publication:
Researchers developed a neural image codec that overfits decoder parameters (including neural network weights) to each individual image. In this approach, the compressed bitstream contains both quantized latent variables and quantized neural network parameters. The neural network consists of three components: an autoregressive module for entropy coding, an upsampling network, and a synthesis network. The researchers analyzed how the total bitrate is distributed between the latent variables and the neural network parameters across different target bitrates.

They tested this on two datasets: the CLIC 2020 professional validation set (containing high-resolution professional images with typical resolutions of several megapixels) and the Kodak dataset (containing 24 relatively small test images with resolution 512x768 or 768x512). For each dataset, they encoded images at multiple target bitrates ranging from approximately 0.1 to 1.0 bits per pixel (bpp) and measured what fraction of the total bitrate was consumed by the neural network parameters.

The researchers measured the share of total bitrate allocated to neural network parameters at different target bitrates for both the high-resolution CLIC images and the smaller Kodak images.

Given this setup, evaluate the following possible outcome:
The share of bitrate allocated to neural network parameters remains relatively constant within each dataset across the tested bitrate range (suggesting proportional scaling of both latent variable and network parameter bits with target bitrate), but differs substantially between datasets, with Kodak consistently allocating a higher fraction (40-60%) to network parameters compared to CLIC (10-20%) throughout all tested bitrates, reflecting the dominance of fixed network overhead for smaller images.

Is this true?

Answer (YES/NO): NO